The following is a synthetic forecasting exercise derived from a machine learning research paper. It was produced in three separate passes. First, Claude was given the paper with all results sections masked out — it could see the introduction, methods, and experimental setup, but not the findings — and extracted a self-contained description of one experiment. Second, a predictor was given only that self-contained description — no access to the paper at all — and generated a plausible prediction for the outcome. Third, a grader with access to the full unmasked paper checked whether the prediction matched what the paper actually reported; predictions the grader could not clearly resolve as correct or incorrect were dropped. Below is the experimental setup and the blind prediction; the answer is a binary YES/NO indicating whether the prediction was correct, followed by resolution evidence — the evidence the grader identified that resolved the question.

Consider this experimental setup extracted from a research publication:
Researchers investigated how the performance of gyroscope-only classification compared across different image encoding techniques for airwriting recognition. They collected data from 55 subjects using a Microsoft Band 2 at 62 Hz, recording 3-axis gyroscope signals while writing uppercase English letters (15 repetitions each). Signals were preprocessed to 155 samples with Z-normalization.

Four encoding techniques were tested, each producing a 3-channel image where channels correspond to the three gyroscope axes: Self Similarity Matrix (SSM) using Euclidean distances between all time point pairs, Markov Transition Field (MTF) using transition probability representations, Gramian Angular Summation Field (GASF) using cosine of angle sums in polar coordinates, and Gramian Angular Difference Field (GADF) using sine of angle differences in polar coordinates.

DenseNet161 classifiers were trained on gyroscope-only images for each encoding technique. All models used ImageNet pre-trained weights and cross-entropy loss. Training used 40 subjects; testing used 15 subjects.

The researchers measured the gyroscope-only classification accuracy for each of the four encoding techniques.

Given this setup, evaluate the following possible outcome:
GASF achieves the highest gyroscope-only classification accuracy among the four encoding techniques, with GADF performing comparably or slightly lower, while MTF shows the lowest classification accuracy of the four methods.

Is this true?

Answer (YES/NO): NO